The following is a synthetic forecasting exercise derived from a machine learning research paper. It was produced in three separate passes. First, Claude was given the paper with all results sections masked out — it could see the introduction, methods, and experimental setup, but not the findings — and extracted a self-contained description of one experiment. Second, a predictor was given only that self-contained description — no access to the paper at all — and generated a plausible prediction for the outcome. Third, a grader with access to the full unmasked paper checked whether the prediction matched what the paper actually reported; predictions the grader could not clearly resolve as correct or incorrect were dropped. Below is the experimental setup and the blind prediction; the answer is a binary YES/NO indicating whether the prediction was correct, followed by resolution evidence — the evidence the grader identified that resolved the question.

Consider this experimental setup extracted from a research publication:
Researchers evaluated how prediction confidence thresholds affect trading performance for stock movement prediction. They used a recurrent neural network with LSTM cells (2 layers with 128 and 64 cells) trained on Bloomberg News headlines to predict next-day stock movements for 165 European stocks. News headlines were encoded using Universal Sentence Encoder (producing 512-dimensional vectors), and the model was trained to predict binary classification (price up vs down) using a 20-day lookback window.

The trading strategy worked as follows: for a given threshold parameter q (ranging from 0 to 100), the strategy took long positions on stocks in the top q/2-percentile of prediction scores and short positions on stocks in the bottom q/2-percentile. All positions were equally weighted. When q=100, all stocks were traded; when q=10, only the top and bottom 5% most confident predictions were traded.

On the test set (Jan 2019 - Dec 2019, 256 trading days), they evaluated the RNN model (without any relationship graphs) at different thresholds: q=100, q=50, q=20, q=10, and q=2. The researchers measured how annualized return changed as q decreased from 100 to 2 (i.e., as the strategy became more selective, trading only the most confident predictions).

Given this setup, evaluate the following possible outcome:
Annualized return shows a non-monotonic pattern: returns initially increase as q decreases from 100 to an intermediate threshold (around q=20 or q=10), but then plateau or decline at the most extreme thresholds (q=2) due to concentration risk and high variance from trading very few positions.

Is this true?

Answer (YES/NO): NO